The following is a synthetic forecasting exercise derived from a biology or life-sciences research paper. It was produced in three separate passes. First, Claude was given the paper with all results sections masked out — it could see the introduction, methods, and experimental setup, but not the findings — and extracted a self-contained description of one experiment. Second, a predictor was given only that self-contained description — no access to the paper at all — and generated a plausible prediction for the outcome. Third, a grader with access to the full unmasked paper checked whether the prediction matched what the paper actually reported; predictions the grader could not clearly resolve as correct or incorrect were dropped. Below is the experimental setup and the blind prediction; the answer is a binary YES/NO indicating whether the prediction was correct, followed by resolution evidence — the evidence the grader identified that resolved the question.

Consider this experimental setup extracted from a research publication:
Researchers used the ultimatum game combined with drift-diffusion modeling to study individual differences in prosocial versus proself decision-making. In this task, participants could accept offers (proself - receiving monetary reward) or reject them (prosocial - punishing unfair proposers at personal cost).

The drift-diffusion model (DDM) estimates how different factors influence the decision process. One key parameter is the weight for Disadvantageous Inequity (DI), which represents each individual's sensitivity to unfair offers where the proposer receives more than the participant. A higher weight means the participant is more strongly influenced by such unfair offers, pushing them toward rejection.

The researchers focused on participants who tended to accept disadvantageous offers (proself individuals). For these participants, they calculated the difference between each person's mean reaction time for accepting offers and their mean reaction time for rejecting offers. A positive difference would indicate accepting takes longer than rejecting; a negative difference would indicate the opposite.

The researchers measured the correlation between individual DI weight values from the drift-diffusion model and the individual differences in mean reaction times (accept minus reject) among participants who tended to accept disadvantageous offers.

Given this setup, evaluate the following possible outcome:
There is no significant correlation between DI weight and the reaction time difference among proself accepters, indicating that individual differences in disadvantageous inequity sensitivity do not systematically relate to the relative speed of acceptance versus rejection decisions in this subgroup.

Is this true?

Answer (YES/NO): NO